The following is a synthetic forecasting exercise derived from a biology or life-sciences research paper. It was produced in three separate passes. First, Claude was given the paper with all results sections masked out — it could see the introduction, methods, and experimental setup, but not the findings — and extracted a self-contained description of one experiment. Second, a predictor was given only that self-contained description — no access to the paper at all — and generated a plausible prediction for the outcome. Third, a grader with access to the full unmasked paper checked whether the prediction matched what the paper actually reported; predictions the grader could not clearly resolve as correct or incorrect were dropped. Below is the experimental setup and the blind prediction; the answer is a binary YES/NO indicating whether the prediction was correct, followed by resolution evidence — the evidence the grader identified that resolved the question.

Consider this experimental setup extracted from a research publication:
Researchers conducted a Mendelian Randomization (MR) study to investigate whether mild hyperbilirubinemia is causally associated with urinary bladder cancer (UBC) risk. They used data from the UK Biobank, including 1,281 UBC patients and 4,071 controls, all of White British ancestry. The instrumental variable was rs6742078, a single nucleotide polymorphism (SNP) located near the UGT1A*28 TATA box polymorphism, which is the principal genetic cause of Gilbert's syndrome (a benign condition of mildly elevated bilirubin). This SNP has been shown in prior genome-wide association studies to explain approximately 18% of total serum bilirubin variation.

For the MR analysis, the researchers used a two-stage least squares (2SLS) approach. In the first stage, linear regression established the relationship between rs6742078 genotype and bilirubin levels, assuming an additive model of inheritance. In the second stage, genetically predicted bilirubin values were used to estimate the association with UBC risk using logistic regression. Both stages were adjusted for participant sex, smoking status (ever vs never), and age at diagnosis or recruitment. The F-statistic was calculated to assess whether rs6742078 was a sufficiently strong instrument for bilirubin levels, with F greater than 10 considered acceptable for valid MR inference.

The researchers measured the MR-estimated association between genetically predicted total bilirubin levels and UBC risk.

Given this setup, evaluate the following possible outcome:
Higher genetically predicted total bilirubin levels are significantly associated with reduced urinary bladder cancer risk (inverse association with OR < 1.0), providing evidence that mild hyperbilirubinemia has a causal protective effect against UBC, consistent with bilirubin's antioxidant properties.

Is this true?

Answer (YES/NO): NO